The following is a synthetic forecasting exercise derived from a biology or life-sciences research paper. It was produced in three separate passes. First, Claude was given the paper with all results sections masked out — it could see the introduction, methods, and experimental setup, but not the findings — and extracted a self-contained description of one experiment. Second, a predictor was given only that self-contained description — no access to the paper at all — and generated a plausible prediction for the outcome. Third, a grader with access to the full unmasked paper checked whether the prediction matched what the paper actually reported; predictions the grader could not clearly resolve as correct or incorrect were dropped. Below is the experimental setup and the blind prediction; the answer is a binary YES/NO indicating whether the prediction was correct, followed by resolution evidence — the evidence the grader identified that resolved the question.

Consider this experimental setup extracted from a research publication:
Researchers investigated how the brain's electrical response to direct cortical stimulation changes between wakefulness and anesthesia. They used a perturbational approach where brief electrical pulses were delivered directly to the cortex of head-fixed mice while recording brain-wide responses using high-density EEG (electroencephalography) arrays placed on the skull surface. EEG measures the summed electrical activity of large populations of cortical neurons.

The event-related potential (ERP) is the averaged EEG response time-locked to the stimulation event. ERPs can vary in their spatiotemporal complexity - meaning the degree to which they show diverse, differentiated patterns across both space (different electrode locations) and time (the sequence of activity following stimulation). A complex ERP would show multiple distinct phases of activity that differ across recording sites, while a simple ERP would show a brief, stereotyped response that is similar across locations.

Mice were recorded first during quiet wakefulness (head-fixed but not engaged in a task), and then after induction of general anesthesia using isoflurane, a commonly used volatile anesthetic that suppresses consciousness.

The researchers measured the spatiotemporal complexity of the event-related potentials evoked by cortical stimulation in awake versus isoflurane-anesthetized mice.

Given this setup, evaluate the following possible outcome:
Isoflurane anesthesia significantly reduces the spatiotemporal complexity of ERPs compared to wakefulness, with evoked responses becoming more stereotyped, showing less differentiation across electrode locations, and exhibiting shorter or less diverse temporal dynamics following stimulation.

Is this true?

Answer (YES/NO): YES